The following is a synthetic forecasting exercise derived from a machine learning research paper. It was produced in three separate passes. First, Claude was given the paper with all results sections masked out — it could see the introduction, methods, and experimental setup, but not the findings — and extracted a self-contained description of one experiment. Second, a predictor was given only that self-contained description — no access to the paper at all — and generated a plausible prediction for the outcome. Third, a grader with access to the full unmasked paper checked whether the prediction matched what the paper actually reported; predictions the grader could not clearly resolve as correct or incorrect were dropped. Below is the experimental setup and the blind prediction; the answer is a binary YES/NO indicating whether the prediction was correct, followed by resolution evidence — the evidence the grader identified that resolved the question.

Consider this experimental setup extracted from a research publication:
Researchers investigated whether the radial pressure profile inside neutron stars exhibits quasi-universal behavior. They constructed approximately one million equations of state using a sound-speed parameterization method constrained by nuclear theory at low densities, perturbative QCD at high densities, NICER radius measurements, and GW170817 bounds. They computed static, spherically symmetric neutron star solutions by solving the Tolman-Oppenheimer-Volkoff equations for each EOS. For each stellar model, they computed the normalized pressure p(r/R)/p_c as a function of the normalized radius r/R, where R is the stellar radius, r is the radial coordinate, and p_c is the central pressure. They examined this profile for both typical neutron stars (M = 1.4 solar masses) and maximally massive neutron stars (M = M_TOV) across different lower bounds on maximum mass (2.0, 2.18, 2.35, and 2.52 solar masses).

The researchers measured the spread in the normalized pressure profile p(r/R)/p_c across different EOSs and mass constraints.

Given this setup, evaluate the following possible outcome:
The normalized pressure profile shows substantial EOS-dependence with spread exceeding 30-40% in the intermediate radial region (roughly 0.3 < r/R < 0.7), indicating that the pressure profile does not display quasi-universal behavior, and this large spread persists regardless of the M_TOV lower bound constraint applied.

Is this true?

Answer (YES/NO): NO